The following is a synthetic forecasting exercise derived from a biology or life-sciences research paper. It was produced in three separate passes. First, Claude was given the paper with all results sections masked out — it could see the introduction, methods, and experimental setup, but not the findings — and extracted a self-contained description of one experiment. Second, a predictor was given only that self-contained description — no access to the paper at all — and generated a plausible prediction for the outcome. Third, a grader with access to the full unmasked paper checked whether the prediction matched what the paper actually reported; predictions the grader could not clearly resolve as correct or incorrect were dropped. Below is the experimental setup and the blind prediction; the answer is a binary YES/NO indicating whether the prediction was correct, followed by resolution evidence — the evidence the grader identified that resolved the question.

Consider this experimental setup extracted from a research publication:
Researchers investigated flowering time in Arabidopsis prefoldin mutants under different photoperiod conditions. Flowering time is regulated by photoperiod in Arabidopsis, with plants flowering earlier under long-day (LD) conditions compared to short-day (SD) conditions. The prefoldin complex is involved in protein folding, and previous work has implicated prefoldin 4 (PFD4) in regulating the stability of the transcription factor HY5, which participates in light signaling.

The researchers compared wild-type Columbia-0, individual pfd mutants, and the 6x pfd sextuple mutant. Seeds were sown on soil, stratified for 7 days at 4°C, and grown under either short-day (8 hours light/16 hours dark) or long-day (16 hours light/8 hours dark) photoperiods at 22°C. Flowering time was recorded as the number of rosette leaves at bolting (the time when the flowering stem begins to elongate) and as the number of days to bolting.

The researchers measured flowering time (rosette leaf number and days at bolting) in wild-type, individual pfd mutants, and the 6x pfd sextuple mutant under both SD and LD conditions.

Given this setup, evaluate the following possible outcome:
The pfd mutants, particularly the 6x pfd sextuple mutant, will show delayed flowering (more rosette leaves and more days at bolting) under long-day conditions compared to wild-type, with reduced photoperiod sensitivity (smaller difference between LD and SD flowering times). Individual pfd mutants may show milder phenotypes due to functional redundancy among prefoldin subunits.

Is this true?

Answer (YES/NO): NO